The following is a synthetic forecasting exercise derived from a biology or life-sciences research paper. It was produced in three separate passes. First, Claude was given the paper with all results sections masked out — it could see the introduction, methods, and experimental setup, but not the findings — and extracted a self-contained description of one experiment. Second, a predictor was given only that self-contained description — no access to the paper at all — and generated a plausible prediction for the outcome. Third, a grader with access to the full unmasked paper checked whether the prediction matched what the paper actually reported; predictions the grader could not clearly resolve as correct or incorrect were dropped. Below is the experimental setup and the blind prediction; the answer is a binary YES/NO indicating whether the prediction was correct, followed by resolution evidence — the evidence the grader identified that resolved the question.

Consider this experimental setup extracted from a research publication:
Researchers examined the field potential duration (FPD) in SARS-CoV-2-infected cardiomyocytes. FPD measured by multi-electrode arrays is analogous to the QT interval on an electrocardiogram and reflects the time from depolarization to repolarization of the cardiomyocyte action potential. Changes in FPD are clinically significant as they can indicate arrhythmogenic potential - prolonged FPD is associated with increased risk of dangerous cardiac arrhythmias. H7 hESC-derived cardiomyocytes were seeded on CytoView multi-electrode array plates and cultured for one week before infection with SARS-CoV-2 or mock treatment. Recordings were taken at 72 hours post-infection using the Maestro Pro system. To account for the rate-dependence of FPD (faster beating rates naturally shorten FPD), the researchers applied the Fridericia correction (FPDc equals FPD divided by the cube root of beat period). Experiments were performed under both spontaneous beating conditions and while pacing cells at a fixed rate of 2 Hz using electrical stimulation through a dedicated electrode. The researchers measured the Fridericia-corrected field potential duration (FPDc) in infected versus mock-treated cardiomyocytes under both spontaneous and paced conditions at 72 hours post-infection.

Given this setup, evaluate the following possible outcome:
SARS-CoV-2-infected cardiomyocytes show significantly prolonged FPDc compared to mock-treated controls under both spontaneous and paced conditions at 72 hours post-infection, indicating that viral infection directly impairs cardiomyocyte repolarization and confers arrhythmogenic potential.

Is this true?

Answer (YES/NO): YES